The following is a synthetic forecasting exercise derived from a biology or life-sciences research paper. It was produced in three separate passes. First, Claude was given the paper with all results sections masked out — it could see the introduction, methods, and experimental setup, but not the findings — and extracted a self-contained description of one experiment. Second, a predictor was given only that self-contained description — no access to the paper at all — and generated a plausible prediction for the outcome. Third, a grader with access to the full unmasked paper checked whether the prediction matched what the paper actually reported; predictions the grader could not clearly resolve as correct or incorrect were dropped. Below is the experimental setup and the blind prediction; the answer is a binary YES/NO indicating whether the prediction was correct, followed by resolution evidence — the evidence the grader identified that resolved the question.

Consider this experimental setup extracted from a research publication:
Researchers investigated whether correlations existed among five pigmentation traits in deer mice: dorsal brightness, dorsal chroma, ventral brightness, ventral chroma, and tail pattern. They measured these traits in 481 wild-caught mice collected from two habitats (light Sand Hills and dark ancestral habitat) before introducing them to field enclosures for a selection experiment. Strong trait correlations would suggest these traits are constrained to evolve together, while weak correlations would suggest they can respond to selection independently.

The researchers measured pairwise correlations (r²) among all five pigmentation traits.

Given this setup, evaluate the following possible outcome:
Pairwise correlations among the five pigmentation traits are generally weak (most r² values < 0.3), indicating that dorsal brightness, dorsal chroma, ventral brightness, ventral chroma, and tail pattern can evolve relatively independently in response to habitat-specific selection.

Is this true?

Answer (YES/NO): YES